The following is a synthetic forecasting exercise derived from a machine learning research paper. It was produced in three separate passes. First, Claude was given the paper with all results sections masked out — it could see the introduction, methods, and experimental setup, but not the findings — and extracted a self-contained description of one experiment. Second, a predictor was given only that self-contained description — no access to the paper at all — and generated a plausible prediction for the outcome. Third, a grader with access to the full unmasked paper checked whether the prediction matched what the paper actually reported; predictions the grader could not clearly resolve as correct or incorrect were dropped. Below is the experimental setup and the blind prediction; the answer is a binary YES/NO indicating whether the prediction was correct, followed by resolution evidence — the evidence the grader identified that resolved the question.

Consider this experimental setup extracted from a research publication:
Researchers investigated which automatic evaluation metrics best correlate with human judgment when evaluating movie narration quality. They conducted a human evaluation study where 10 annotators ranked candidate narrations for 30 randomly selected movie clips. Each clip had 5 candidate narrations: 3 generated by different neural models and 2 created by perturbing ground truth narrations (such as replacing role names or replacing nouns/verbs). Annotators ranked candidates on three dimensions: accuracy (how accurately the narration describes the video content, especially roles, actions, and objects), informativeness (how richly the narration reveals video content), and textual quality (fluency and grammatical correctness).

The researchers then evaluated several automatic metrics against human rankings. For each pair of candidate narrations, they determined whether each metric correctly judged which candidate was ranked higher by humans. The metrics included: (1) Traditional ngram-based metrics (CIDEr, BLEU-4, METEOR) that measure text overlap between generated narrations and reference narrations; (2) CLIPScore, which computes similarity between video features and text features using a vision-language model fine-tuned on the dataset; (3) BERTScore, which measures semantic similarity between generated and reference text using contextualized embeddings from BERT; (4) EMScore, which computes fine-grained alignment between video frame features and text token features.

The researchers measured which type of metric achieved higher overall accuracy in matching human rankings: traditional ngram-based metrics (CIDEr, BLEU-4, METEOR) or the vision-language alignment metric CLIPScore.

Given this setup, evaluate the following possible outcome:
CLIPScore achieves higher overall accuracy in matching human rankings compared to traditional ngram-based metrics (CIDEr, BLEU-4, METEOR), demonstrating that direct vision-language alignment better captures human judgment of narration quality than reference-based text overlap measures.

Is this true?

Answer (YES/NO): NO